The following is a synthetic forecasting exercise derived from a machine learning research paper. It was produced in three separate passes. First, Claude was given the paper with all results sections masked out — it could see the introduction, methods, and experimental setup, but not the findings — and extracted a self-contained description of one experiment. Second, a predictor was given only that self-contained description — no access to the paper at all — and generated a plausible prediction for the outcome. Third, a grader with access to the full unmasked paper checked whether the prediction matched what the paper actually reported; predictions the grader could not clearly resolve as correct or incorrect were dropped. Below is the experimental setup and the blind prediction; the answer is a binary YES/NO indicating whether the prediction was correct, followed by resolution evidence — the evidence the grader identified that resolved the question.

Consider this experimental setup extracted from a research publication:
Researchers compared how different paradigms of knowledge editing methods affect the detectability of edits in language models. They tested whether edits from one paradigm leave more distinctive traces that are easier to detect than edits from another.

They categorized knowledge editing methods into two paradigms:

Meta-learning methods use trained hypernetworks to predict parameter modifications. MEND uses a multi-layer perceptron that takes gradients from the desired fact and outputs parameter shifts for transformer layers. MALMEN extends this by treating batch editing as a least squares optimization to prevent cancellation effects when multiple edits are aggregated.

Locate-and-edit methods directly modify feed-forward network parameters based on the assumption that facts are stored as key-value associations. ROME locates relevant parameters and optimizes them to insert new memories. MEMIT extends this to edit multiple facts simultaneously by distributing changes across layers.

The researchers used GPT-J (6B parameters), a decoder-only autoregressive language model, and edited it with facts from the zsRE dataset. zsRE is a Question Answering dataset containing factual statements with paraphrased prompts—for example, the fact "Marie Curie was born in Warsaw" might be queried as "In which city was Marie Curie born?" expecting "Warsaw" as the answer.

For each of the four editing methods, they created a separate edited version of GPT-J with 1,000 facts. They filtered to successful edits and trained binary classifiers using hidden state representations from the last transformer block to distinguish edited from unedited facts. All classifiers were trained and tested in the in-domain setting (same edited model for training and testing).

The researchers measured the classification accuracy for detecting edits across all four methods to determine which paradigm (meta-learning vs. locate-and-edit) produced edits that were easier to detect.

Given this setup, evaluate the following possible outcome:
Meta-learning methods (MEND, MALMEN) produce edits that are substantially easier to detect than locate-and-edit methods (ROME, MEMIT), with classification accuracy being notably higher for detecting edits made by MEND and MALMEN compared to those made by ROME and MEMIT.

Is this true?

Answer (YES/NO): NO